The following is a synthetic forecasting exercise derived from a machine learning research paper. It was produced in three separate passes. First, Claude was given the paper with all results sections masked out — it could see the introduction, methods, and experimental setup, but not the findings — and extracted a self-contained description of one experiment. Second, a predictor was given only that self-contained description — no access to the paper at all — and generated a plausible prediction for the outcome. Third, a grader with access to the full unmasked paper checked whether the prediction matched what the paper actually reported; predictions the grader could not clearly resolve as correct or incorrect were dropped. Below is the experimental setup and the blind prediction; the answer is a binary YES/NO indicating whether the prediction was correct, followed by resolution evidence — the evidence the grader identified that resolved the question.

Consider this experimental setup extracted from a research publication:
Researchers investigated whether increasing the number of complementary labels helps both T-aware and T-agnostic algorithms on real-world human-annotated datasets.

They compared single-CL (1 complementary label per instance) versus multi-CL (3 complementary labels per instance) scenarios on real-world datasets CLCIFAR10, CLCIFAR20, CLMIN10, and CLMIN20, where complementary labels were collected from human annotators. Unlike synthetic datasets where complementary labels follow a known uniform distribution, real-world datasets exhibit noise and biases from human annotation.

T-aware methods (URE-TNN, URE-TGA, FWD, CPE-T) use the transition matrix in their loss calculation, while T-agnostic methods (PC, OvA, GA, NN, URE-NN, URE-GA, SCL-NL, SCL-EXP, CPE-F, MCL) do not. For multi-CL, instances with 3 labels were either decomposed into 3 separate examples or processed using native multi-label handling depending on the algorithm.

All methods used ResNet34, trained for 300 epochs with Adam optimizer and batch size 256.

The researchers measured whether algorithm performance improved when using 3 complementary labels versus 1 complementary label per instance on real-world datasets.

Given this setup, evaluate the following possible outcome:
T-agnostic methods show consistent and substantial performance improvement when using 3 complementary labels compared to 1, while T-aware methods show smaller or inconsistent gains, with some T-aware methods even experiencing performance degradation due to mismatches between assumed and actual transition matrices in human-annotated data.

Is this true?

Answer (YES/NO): NO